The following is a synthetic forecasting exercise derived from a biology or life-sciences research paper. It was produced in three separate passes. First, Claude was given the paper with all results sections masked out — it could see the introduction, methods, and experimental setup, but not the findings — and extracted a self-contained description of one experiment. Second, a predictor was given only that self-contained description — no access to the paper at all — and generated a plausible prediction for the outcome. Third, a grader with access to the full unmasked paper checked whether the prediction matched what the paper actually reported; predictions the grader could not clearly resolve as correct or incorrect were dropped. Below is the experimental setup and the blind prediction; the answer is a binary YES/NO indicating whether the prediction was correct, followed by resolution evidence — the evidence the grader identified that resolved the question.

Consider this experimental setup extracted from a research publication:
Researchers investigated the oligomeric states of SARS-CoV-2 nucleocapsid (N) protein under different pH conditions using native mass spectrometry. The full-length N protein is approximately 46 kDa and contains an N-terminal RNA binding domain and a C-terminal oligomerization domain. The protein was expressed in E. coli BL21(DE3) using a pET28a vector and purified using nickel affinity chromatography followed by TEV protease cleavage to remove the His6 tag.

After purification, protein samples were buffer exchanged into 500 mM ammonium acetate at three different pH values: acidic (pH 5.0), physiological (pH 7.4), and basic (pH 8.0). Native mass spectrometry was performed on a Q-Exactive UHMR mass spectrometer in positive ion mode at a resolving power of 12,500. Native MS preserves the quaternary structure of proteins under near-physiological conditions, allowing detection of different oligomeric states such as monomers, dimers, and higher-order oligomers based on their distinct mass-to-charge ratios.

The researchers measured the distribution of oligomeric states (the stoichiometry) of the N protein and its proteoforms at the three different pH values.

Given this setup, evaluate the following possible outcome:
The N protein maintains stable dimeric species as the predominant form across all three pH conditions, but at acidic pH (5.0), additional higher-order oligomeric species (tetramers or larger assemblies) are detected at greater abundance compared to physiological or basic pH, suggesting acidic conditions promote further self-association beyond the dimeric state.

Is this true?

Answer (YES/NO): NO